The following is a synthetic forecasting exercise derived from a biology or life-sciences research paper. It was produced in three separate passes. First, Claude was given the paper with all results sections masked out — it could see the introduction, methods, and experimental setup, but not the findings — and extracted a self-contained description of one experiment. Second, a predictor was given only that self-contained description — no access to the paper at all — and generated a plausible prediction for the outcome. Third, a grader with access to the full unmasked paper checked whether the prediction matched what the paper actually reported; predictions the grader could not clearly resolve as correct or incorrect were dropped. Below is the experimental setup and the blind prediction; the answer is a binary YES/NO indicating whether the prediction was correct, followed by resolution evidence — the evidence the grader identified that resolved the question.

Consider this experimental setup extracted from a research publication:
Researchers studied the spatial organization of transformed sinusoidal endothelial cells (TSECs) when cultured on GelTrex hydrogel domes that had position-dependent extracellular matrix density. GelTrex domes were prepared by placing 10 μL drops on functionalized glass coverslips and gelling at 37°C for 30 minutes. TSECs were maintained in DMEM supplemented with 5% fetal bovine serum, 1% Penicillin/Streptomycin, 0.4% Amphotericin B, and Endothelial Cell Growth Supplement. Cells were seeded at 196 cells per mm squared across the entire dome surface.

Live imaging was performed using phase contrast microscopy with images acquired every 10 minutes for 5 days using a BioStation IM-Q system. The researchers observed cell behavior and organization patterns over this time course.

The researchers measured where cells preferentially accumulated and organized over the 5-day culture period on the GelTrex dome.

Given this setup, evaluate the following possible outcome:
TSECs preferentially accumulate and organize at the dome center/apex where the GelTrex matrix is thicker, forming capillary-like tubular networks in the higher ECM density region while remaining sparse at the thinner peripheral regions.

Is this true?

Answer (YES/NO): NO